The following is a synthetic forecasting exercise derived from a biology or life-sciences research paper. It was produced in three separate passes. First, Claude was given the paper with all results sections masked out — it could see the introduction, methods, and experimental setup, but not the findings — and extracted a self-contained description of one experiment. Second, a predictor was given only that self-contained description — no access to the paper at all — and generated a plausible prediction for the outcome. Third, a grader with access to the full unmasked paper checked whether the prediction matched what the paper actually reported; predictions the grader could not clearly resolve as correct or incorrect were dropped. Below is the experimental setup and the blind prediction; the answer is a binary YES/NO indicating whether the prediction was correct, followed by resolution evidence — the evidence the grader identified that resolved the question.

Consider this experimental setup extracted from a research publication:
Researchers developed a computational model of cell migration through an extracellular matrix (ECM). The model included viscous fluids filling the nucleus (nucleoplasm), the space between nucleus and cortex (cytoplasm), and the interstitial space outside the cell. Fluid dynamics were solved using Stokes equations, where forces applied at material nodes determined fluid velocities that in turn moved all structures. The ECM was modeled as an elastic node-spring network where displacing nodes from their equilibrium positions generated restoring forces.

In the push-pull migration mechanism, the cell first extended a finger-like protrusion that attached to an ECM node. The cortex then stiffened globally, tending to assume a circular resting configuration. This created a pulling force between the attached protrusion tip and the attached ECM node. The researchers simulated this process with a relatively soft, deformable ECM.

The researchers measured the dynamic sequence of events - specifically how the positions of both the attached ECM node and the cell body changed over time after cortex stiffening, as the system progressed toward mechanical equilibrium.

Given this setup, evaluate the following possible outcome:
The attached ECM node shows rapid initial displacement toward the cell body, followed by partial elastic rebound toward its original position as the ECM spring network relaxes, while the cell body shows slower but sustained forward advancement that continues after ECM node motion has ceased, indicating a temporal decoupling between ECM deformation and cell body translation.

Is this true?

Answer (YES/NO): NO